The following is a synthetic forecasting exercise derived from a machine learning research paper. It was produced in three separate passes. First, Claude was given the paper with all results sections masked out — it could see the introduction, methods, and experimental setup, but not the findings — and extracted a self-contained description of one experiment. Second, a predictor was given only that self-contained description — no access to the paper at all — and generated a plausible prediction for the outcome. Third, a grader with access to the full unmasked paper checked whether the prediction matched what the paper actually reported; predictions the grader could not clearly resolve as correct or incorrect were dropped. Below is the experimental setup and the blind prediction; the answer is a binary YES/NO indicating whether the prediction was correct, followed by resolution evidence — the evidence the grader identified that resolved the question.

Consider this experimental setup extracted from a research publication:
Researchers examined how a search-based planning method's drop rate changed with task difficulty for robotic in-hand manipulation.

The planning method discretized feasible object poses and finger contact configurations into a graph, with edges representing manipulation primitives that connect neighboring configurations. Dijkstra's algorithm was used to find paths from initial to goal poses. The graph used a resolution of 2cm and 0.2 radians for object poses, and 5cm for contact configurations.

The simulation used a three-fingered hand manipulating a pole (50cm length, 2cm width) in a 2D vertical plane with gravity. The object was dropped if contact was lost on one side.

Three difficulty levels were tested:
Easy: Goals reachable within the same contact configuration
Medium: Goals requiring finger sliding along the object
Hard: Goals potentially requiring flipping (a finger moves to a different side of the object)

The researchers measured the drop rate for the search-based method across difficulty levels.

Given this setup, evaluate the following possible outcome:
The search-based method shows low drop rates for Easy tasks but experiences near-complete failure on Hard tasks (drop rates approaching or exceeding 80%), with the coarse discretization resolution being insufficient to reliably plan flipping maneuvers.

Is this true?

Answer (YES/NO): NO